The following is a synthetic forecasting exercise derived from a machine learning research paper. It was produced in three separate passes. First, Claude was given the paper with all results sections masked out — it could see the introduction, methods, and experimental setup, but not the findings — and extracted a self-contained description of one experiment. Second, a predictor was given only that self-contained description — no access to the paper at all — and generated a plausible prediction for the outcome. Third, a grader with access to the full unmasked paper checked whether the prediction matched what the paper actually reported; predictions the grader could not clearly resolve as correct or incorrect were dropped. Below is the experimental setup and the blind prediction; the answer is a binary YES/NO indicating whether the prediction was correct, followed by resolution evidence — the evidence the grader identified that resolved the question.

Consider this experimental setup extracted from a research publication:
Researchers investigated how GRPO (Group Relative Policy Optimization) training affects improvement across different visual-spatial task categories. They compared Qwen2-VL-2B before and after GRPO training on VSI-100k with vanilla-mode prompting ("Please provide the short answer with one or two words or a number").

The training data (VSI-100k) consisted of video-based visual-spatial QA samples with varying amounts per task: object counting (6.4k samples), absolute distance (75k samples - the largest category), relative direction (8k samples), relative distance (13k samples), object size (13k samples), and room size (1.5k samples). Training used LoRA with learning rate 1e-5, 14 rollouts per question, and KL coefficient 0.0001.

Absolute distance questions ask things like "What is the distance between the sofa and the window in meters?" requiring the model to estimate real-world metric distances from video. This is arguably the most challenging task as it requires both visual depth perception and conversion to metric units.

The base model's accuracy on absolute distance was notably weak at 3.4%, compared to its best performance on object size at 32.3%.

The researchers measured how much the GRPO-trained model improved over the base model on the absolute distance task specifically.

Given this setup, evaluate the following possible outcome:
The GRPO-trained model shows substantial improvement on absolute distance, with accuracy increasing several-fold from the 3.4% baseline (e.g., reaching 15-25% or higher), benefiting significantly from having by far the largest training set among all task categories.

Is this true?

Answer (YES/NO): YES